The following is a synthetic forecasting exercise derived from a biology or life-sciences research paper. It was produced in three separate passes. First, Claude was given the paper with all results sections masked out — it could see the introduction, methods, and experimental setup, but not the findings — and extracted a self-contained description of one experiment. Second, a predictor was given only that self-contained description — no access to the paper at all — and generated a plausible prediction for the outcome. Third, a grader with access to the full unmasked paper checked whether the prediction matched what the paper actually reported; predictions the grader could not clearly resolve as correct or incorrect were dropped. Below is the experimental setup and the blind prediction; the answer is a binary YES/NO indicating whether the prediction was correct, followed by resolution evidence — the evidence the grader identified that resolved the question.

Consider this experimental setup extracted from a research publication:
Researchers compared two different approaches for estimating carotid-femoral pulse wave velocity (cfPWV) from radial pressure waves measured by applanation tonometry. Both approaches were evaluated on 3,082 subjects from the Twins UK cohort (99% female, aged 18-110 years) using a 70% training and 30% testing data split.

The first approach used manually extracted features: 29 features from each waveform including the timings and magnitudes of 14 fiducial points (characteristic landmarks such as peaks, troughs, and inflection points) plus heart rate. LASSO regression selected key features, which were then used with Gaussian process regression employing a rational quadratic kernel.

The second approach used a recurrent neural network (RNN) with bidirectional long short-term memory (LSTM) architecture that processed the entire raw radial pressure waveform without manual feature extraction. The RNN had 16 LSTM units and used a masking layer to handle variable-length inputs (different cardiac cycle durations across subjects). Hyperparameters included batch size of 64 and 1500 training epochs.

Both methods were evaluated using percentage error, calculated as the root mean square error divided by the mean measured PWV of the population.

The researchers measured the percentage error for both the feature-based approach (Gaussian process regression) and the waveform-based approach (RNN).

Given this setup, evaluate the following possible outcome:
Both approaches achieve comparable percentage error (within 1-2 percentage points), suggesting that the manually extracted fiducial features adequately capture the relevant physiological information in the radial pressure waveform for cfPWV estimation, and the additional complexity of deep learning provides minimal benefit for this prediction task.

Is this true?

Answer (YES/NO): NO